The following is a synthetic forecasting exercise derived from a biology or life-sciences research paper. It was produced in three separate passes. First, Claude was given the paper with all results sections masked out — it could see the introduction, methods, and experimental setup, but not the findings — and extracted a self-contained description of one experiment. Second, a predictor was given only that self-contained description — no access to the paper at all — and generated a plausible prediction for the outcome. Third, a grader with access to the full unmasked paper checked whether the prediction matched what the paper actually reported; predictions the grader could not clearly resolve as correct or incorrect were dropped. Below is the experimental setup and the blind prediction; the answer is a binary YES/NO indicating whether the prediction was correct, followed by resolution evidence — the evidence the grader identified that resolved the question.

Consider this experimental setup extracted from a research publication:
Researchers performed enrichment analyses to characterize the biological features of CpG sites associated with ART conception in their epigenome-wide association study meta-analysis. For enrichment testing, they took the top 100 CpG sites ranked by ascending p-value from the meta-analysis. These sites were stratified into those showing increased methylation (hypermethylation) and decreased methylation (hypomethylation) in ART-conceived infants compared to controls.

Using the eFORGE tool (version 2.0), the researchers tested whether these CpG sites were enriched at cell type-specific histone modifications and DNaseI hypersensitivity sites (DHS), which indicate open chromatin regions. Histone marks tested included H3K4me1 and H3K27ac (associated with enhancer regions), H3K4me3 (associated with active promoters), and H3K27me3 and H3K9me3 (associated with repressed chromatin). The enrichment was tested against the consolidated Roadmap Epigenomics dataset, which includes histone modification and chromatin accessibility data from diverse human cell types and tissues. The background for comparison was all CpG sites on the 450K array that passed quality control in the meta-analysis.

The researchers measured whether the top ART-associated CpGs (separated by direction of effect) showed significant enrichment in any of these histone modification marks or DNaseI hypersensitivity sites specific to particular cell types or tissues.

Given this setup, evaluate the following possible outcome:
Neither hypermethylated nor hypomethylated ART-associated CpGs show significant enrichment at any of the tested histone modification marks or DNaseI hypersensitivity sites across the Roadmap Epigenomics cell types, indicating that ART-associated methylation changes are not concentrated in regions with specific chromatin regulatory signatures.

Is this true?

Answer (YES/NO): NO